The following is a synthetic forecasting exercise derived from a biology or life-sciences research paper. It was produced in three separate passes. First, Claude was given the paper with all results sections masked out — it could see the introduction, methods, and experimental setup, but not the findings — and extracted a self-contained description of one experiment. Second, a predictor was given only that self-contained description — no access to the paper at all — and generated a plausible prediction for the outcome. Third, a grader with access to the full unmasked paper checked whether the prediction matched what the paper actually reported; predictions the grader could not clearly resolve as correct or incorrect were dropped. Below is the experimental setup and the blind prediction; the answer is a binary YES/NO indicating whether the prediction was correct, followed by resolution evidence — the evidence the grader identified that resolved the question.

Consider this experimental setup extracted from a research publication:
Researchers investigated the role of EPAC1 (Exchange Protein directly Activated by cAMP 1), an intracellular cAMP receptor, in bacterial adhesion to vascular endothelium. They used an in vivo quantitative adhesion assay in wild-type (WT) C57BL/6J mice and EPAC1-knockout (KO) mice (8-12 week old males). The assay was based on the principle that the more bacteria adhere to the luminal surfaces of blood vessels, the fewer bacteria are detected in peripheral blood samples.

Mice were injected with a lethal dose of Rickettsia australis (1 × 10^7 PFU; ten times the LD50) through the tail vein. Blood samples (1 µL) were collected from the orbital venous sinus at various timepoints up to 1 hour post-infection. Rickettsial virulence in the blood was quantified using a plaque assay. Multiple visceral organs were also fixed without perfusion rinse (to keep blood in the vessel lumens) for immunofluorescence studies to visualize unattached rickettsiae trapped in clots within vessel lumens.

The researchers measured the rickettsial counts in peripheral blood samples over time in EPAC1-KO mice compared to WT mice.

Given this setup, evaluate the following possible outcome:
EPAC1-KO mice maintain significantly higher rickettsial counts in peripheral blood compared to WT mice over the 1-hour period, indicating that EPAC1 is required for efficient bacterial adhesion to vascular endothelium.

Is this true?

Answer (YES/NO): YES